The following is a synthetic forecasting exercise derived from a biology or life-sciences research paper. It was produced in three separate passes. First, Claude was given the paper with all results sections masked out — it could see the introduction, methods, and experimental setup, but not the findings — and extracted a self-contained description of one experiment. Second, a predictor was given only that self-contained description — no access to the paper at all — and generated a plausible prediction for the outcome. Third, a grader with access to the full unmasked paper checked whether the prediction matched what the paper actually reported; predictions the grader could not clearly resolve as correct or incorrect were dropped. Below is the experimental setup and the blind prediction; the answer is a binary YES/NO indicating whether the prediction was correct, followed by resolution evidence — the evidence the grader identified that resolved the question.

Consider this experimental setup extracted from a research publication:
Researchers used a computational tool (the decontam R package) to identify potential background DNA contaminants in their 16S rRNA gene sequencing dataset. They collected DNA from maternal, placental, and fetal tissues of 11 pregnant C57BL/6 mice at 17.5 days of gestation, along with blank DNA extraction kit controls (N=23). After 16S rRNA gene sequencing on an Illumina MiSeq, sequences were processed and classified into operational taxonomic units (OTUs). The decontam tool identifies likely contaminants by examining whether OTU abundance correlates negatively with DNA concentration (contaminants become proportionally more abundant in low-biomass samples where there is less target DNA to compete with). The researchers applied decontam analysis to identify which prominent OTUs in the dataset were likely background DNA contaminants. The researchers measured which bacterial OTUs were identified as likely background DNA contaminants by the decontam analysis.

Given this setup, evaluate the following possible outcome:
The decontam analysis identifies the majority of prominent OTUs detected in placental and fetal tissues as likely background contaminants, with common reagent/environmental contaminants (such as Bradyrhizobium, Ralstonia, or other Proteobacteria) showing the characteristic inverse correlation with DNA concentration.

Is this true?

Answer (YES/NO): NO